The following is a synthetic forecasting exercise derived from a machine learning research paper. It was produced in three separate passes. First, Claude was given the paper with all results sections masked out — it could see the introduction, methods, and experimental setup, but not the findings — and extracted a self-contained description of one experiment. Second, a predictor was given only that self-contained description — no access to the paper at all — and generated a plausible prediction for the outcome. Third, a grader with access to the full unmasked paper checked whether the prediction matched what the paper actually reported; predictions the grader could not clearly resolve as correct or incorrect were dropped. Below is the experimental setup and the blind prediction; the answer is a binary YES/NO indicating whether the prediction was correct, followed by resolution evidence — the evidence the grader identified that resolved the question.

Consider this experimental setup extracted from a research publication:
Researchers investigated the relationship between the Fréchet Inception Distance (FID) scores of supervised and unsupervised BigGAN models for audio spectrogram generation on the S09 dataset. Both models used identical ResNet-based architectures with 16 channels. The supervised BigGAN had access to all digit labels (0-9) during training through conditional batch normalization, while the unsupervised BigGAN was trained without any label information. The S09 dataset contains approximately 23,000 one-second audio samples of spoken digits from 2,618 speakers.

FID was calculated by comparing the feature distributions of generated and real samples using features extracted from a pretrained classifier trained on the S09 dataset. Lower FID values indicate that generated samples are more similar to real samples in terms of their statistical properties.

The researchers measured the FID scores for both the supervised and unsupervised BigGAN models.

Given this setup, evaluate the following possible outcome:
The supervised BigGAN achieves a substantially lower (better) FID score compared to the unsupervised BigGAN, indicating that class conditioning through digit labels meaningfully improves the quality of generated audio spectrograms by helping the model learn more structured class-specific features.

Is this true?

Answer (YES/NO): NO